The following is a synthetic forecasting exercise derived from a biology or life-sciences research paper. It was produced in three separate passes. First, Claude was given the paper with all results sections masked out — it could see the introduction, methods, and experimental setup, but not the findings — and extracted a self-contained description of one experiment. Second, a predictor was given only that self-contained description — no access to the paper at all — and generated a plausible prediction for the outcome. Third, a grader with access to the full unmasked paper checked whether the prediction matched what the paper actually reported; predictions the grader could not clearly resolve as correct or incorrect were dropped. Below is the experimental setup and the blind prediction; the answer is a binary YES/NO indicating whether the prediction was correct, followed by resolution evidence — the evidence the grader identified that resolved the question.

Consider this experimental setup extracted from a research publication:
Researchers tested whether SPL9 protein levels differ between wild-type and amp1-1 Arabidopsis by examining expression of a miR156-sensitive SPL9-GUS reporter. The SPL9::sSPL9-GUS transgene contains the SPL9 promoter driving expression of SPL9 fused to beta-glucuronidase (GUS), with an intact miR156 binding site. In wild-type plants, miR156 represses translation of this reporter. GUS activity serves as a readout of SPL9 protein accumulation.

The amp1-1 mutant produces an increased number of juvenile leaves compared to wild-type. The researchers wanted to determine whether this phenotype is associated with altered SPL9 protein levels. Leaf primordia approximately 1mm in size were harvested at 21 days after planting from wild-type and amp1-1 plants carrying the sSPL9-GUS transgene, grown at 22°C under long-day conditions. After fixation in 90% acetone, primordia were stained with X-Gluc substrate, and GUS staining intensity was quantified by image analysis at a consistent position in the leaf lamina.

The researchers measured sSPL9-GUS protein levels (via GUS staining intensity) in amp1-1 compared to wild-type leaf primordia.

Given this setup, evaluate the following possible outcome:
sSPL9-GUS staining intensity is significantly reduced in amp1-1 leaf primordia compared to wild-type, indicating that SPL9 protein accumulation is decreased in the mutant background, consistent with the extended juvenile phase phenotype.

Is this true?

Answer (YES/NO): NO